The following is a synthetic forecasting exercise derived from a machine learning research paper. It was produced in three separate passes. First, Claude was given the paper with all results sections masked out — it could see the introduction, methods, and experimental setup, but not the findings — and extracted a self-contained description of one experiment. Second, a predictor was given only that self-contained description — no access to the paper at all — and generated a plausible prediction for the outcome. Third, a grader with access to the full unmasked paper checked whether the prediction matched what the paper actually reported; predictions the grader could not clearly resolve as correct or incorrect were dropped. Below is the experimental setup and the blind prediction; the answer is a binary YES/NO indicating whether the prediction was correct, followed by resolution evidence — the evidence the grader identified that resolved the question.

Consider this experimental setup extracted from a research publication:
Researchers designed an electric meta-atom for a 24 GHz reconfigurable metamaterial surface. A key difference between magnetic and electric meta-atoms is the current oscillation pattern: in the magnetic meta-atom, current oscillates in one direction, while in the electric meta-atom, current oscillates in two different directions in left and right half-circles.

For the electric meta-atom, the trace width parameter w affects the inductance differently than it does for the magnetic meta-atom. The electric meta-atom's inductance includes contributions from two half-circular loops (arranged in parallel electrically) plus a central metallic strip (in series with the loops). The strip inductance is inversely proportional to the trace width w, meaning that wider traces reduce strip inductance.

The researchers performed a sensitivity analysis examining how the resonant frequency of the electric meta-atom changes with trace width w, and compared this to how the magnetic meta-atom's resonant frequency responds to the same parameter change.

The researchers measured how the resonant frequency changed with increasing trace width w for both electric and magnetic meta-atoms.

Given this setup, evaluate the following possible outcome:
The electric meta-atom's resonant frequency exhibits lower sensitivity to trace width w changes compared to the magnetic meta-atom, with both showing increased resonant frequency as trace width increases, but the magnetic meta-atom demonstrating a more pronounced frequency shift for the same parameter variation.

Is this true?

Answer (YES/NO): NO